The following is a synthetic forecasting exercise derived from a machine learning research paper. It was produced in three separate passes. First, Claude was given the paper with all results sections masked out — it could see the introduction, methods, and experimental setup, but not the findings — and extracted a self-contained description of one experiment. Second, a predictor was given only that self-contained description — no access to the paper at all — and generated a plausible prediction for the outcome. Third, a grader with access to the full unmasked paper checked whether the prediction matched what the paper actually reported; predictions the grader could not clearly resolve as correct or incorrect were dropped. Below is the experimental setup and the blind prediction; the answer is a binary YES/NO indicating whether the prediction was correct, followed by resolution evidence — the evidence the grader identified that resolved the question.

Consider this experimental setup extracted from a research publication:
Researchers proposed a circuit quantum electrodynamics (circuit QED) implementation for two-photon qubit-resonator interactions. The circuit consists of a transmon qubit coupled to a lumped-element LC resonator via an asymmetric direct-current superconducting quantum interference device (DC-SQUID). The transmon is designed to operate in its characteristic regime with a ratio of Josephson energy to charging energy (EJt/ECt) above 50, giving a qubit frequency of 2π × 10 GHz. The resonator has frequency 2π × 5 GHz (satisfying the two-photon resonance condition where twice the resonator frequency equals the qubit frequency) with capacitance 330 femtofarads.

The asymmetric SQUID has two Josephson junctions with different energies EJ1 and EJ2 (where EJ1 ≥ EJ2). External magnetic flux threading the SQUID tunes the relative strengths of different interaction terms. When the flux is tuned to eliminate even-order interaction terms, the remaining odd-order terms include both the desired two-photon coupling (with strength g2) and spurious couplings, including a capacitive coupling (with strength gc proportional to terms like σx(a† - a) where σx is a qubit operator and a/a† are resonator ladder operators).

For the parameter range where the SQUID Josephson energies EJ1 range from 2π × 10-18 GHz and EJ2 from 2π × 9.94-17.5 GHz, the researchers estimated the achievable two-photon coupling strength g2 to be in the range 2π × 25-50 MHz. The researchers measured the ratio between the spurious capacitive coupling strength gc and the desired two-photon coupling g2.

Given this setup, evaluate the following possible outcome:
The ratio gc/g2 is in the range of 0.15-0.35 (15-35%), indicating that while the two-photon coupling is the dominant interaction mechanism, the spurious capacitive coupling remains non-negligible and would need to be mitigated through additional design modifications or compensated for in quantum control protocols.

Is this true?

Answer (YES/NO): NO